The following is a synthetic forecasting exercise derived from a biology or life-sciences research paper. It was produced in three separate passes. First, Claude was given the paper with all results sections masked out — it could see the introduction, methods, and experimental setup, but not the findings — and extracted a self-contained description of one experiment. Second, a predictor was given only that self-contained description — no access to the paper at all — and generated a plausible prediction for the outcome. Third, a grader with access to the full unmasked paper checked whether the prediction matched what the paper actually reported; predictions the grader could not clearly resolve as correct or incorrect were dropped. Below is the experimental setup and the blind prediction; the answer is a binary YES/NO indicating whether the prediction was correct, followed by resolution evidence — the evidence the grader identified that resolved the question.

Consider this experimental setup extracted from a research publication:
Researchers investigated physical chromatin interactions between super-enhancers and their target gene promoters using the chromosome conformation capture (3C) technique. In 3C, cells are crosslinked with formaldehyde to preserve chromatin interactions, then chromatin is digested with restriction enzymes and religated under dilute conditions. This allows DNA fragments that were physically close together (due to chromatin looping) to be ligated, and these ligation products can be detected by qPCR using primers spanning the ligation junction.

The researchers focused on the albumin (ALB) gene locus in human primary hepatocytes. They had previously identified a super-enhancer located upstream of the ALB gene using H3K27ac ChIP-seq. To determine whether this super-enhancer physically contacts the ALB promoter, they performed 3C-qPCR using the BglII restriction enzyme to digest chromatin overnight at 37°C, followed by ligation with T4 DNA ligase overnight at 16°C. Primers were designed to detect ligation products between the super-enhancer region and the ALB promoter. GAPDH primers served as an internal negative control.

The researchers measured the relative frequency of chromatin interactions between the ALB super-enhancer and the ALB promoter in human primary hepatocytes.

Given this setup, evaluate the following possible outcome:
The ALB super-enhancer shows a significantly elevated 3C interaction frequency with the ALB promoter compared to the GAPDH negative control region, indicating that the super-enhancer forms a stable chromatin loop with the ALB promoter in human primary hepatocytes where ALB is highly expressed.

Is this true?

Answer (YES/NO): YES